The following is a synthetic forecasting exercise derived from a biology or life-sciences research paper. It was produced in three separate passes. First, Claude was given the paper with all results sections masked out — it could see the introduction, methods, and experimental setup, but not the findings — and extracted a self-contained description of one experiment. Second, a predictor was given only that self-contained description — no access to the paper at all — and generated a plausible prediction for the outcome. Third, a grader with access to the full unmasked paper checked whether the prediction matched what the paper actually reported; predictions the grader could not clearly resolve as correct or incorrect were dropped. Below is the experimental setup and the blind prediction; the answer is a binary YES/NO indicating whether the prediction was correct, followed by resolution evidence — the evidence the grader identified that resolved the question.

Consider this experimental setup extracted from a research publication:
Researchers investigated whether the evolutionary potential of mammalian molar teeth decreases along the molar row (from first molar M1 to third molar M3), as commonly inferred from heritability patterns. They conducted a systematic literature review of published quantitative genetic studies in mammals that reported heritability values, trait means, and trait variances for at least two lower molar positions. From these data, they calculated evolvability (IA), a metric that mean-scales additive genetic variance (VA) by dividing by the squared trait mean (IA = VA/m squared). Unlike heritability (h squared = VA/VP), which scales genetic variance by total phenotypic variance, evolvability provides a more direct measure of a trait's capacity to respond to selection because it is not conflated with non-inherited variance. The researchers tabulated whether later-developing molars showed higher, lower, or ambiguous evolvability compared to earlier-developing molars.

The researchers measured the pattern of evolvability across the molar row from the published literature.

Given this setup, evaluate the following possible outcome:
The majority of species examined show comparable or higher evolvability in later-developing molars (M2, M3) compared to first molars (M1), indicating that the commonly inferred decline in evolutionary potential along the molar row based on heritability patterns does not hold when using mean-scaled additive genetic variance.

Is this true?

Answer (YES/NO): YES